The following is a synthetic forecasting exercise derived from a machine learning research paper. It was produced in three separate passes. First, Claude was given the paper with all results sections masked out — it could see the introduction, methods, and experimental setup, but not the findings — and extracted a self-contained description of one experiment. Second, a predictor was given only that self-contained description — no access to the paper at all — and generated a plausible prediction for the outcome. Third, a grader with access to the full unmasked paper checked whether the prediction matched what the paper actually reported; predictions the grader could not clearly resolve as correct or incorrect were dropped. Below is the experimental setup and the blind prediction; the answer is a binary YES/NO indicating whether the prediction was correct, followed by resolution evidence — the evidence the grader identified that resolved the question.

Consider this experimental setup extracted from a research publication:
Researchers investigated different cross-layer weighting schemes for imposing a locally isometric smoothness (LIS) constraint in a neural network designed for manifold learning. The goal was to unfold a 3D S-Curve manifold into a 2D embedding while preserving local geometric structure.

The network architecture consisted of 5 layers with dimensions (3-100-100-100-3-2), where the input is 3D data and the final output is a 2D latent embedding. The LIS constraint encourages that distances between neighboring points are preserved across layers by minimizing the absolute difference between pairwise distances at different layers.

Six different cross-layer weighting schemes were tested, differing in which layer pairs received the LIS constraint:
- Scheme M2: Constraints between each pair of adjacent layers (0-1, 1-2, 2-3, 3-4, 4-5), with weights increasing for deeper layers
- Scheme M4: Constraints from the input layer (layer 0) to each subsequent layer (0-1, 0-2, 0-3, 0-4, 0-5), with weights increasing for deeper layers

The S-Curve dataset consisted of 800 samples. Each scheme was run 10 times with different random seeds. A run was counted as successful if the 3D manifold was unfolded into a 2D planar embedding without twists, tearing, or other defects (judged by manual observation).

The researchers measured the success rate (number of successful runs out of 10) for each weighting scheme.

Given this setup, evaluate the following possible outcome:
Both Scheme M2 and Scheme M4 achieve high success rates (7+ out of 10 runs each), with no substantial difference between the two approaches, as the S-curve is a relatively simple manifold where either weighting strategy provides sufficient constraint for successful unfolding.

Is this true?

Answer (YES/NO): NO